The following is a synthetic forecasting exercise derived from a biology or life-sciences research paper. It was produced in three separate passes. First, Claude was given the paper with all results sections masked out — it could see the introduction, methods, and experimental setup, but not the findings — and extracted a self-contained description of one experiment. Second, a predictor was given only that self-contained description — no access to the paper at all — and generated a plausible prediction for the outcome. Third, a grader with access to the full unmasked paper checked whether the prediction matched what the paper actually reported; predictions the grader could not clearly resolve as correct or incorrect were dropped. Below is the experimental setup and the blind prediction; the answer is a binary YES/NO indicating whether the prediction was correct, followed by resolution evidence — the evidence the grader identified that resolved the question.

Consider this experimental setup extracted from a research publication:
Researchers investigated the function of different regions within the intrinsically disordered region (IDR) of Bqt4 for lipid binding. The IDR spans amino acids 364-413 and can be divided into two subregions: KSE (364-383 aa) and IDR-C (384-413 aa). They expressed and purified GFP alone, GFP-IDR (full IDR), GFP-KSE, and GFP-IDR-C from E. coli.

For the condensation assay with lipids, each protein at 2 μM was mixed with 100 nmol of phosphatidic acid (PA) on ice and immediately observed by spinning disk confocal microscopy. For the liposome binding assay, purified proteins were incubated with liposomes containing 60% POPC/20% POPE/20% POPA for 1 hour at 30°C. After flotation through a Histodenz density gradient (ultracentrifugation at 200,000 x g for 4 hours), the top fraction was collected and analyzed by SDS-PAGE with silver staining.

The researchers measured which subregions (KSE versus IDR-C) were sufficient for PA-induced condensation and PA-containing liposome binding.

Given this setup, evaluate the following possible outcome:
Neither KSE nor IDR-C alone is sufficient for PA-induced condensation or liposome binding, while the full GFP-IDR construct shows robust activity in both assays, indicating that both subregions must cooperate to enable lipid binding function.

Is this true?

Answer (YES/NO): NO